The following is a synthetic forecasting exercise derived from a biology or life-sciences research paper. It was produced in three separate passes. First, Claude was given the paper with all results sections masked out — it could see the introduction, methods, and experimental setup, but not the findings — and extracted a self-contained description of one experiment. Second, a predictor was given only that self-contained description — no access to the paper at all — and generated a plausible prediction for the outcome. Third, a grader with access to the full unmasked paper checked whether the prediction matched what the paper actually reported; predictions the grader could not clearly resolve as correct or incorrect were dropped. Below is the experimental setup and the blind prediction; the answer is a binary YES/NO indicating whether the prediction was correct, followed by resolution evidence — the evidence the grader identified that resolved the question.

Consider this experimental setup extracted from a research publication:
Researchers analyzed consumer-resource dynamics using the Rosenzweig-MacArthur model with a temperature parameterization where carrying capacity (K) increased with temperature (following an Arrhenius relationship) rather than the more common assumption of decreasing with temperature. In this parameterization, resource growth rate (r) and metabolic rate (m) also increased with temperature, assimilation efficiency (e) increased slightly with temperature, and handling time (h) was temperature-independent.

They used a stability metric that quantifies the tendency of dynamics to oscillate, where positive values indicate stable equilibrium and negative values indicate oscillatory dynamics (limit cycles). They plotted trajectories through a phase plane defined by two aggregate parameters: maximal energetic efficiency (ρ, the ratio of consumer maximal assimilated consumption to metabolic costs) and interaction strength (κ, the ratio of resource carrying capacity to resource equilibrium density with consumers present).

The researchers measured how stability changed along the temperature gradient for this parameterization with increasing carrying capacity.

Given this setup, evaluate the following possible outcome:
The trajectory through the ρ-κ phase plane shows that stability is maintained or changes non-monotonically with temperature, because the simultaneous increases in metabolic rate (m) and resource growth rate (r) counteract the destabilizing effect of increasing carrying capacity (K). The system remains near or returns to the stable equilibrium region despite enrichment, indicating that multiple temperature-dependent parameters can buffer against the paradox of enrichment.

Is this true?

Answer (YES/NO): NO